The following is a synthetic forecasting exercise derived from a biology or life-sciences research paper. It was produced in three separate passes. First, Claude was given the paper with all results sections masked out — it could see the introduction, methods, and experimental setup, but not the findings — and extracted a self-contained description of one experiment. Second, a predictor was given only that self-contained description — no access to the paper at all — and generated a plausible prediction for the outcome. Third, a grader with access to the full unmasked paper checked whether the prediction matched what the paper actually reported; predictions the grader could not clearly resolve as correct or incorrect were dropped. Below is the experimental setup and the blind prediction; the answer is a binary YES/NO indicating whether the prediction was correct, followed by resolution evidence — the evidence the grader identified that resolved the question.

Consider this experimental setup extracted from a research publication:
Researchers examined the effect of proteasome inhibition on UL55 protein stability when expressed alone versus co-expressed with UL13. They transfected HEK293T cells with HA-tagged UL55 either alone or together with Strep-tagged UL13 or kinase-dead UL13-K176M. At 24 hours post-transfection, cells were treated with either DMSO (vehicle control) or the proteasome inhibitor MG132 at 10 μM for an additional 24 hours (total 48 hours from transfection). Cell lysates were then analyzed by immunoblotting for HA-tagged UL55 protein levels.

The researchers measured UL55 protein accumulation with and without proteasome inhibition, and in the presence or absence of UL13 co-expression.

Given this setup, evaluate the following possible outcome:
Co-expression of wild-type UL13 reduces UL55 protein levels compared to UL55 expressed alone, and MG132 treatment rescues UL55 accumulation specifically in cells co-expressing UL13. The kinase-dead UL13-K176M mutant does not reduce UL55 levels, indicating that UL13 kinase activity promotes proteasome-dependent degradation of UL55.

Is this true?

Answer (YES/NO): NO